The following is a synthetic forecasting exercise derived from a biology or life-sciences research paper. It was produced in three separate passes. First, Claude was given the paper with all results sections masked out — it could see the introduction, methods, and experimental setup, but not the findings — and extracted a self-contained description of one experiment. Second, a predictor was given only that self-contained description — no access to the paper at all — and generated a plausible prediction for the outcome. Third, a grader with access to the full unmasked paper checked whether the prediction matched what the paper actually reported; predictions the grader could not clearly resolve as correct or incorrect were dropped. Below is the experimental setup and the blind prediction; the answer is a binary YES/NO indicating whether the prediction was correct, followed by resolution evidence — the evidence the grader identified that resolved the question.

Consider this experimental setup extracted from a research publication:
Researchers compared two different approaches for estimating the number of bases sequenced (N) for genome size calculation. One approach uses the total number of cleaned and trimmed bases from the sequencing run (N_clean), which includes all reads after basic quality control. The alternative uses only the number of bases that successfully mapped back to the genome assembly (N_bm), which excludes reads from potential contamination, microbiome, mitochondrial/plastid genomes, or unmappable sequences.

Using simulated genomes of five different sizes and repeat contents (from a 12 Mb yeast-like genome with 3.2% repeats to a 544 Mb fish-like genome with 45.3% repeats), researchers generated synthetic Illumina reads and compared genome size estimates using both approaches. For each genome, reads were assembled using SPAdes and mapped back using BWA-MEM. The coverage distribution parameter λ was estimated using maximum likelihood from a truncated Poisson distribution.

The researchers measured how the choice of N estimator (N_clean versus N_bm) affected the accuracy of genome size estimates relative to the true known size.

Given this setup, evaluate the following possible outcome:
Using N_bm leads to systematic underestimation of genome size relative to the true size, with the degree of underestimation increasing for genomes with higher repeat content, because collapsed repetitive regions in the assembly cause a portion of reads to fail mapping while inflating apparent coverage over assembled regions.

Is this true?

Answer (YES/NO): NO